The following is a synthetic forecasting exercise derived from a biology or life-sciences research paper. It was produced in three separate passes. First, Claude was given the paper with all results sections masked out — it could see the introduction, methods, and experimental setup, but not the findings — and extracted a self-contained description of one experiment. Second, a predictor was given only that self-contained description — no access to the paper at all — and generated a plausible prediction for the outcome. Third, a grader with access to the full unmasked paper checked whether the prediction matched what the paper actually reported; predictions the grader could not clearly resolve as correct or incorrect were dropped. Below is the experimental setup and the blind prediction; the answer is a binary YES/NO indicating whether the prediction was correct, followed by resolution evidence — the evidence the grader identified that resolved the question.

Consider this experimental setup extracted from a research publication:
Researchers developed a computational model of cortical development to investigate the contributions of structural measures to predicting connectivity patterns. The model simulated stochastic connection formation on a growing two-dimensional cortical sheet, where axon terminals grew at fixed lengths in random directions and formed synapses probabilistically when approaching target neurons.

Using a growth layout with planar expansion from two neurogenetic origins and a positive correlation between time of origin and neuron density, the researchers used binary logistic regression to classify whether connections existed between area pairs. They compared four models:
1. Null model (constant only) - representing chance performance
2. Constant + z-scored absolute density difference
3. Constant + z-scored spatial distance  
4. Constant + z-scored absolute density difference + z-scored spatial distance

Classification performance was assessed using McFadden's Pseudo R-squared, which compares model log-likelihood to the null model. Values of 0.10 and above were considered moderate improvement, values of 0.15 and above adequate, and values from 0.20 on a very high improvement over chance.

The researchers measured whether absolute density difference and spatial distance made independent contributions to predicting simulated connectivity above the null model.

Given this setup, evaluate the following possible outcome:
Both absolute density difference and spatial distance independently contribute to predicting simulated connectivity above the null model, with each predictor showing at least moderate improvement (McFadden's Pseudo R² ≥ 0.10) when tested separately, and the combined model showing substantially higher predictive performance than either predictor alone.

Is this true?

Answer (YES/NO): YES